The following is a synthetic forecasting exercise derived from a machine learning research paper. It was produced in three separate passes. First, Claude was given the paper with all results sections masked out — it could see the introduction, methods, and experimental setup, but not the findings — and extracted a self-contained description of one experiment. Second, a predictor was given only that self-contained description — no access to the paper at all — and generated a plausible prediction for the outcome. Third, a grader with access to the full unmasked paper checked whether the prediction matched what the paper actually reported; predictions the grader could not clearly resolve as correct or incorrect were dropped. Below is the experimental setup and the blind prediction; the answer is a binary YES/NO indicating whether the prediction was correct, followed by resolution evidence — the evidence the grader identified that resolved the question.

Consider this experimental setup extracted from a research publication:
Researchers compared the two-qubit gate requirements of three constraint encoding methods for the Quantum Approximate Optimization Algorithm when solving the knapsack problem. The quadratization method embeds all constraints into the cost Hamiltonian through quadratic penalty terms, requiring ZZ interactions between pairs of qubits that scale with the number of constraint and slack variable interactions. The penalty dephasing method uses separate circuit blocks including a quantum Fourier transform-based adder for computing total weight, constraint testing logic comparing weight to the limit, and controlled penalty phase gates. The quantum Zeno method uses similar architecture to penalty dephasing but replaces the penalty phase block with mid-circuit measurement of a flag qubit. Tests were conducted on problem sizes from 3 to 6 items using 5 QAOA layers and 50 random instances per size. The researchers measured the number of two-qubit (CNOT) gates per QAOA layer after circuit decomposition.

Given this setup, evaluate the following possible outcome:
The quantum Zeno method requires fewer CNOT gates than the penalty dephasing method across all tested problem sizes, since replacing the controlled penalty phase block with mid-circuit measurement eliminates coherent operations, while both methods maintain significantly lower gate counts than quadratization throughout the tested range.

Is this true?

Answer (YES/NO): NO